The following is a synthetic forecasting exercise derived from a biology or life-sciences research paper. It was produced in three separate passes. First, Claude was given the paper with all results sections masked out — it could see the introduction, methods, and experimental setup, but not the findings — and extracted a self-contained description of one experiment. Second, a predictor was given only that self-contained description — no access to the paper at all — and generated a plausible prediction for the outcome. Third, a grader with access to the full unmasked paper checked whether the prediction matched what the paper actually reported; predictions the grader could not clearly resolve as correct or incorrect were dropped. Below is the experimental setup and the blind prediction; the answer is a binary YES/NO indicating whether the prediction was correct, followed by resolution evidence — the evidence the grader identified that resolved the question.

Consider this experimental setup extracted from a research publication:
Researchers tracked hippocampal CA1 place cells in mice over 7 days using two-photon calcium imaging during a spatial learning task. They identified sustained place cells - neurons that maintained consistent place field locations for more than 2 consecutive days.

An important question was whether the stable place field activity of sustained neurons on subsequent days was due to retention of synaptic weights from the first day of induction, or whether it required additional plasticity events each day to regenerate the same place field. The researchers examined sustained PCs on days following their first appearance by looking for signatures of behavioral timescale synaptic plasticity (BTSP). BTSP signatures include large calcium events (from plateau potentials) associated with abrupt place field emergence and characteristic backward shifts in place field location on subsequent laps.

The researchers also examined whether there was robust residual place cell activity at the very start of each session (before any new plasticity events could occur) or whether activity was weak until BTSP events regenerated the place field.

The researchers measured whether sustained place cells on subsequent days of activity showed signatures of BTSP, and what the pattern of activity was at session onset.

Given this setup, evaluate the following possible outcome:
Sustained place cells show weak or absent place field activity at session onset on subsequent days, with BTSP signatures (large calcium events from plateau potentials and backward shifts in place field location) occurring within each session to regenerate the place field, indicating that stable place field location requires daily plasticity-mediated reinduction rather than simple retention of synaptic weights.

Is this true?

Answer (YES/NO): YES